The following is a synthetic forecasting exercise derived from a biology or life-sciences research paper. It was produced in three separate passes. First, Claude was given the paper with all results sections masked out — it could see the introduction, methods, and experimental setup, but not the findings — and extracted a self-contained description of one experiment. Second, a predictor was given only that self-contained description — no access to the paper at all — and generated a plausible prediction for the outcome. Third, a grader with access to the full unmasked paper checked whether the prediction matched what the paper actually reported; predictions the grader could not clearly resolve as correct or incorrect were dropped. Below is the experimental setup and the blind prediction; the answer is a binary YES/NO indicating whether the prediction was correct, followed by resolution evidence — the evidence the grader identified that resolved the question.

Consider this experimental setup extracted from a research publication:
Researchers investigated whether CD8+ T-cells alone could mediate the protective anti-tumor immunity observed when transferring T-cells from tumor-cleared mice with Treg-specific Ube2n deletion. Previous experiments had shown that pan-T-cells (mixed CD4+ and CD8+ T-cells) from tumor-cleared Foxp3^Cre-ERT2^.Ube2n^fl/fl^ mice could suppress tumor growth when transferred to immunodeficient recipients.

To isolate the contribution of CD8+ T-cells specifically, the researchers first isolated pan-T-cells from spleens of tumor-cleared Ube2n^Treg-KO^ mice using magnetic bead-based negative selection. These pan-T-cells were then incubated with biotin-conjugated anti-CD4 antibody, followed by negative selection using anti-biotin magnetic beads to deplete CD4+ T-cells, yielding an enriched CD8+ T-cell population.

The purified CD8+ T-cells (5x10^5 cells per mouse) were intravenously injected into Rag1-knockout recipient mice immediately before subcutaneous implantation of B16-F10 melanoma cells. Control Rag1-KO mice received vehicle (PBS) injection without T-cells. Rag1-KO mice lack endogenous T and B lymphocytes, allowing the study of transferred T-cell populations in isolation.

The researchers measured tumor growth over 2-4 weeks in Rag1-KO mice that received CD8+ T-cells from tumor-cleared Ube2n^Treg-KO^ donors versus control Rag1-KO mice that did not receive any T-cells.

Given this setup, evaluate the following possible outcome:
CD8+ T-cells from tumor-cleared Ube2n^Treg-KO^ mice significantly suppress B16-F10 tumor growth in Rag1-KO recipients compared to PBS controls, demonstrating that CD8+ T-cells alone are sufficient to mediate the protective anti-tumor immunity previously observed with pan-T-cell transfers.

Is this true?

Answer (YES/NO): NO